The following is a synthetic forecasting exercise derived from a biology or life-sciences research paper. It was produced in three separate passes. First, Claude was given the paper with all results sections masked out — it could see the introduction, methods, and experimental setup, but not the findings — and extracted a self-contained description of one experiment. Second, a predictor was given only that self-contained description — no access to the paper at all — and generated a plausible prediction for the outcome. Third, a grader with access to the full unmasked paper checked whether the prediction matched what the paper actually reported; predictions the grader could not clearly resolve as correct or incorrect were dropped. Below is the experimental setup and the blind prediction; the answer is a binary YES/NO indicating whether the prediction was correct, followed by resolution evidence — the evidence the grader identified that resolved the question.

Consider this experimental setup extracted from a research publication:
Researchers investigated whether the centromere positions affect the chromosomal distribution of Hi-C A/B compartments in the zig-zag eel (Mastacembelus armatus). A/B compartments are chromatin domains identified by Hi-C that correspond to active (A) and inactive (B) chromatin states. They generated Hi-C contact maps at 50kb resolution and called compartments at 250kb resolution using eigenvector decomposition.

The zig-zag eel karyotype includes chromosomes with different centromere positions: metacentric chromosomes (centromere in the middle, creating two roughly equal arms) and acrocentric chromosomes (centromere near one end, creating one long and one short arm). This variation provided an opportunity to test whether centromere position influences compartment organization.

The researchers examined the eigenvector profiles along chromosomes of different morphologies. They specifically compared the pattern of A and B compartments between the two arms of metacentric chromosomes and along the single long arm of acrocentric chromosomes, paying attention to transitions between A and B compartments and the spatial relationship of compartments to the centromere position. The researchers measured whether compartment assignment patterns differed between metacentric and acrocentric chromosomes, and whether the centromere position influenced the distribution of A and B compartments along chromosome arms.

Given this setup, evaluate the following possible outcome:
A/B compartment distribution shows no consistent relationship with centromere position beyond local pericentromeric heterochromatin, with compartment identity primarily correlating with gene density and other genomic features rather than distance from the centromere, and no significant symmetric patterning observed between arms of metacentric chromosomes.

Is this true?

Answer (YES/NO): NO